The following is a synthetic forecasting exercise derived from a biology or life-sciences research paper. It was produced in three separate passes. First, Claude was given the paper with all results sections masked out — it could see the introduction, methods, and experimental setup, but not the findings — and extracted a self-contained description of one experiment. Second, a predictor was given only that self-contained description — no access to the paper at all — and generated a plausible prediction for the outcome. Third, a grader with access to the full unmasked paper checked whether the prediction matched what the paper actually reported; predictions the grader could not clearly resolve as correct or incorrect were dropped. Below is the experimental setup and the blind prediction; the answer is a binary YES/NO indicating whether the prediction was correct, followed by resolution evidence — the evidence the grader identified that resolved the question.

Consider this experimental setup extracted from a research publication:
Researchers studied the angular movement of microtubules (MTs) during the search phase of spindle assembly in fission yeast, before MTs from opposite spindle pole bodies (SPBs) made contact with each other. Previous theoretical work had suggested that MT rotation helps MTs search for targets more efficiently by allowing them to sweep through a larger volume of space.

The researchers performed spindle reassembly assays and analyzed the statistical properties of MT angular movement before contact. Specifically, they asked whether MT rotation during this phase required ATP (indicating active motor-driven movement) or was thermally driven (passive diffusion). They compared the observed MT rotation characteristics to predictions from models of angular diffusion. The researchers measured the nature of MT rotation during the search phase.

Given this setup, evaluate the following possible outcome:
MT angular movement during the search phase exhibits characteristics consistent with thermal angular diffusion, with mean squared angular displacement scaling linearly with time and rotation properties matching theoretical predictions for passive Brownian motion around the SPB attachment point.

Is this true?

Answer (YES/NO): YES